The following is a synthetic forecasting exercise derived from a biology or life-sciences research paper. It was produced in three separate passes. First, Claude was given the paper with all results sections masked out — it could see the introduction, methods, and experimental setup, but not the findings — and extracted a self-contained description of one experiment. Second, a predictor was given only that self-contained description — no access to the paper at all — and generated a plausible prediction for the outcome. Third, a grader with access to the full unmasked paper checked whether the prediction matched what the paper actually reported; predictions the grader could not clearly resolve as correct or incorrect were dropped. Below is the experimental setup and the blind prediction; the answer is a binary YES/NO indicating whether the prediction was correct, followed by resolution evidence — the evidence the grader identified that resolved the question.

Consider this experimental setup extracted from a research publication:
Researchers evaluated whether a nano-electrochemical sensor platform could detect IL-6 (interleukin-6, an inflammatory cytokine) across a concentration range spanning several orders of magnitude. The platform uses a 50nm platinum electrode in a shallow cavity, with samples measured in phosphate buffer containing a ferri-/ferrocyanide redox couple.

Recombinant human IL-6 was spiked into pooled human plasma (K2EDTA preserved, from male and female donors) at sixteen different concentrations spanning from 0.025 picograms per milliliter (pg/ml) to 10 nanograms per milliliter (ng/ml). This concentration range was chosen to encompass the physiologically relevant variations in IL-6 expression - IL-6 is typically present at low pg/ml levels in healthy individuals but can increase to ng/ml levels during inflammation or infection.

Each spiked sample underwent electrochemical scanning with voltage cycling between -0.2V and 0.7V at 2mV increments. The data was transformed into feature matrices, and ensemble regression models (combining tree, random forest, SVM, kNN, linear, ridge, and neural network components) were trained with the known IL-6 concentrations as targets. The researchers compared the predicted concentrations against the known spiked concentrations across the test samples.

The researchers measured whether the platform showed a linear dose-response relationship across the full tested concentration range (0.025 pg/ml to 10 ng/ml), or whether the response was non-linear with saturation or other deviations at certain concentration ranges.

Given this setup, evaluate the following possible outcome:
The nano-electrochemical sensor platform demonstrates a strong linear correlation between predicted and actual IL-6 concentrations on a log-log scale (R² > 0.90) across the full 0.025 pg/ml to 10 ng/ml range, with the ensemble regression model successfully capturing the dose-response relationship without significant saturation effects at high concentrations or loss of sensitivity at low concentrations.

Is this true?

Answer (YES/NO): NO